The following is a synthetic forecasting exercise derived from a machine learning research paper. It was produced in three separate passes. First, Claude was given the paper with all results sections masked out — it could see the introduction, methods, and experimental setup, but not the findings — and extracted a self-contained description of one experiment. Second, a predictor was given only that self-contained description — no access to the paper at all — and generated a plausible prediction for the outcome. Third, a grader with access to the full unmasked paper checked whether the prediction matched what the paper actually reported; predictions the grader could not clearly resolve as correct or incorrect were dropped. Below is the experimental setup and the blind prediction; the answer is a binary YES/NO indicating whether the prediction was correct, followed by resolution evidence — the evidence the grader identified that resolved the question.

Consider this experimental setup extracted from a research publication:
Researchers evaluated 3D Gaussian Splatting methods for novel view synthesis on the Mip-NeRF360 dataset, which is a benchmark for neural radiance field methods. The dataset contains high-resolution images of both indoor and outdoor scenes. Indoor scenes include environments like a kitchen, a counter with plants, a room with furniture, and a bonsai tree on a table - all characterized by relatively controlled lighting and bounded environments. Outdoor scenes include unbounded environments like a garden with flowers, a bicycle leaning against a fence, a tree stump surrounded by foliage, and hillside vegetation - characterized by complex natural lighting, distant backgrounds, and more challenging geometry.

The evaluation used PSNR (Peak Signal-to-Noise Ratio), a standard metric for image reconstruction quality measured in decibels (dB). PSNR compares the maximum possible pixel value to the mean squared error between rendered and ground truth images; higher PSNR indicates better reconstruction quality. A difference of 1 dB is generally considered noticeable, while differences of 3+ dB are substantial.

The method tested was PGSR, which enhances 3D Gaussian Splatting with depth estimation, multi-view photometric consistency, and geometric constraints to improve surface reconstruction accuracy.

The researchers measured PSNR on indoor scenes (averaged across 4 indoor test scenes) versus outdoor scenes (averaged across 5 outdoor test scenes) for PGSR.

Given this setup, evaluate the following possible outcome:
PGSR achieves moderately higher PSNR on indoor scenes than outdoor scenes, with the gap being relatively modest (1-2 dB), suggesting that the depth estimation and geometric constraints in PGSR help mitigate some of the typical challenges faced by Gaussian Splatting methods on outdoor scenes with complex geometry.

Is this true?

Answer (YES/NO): NO